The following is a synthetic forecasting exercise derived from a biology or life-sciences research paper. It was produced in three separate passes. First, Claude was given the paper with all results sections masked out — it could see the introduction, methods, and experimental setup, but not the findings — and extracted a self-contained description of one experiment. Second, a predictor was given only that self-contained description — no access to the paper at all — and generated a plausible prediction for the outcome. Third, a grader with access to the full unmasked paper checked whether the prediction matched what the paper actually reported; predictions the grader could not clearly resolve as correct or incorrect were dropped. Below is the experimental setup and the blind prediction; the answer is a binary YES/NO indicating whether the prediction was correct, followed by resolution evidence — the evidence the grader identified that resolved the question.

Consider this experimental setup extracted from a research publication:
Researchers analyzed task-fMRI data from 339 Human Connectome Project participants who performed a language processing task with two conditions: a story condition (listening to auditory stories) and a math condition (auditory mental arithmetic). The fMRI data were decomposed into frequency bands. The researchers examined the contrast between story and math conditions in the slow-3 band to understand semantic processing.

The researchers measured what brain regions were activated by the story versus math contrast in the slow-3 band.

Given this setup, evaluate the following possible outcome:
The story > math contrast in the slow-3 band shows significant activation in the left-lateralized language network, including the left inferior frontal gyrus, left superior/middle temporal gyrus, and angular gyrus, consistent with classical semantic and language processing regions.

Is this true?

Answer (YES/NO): NO